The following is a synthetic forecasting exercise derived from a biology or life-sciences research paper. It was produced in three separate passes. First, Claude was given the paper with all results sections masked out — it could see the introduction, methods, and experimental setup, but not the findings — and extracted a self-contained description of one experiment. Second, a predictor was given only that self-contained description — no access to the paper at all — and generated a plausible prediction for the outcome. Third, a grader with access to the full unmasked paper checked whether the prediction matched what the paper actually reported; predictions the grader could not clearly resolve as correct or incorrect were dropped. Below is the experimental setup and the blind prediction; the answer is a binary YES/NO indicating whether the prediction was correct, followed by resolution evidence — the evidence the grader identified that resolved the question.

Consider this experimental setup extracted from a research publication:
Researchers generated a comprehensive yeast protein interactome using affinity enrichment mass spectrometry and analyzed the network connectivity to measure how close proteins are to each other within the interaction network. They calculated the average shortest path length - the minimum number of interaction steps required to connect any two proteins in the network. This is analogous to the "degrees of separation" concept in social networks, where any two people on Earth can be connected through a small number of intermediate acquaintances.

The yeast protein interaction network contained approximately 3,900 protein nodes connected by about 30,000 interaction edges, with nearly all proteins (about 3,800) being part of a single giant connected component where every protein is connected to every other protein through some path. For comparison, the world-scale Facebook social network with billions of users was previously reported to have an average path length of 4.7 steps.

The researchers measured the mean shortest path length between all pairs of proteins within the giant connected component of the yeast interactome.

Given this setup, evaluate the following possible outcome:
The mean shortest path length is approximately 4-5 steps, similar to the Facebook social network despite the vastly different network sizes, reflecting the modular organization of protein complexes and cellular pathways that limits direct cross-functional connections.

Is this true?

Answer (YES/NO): YES